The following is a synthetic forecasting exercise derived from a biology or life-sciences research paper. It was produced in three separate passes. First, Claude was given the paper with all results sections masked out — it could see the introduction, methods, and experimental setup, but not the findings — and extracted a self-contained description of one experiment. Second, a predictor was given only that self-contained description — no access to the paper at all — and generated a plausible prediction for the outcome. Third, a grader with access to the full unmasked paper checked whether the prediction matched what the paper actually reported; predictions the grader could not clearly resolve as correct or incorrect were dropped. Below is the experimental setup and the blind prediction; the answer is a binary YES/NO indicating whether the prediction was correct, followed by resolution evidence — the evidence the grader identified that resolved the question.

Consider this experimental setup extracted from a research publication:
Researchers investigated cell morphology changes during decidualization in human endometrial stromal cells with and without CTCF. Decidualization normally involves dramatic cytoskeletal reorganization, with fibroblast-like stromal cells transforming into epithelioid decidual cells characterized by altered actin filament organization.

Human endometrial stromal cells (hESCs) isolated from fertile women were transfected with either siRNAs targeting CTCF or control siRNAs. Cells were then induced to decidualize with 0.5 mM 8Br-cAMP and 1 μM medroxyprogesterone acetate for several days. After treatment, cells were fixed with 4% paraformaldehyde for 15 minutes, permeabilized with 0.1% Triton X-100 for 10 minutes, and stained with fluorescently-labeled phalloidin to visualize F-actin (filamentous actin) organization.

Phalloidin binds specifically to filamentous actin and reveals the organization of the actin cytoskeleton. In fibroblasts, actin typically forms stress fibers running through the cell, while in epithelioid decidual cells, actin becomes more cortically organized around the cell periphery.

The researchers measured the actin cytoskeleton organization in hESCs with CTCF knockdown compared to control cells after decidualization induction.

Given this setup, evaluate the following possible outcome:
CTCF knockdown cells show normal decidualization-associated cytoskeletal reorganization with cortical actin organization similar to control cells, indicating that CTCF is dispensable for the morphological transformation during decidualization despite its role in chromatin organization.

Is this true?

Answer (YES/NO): NO